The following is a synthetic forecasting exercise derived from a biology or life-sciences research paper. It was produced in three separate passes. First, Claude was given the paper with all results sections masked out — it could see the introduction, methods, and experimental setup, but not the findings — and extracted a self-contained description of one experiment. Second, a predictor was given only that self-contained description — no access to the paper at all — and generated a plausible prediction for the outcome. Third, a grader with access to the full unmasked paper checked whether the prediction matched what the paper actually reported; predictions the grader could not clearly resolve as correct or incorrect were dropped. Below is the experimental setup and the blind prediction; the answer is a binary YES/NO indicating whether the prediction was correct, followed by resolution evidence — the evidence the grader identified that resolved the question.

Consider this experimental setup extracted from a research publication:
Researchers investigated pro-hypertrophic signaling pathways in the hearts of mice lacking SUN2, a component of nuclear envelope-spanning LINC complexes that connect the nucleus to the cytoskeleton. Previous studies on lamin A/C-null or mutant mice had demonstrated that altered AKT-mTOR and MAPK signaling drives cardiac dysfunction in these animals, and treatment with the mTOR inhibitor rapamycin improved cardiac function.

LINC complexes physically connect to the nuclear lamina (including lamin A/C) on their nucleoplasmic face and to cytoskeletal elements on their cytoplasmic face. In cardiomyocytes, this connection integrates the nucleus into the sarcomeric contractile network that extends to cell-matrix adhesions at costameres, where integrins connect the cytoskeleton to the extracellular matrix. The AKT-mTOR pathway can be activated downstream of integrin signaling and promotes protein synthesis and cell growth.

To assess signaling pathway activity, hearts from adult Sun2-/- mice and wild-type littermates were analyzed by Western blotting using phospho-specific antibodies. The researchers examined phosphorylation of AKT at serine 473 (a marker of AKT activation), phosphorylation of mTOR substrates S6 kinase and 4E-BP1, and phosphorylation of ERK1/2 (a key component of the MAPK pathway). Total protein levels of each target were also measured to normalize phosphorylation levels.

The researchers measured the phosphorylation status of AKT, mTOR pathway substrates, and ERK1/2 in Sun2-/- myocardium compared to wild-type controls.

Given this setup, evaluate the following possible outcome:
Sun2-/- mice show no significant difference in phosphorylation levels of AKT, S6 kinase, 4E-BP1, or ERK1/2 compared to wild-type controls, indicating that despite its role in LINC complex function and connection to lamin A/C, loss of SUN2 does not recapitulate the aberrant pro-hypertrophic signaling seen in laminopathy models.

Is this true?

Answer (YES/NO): NO